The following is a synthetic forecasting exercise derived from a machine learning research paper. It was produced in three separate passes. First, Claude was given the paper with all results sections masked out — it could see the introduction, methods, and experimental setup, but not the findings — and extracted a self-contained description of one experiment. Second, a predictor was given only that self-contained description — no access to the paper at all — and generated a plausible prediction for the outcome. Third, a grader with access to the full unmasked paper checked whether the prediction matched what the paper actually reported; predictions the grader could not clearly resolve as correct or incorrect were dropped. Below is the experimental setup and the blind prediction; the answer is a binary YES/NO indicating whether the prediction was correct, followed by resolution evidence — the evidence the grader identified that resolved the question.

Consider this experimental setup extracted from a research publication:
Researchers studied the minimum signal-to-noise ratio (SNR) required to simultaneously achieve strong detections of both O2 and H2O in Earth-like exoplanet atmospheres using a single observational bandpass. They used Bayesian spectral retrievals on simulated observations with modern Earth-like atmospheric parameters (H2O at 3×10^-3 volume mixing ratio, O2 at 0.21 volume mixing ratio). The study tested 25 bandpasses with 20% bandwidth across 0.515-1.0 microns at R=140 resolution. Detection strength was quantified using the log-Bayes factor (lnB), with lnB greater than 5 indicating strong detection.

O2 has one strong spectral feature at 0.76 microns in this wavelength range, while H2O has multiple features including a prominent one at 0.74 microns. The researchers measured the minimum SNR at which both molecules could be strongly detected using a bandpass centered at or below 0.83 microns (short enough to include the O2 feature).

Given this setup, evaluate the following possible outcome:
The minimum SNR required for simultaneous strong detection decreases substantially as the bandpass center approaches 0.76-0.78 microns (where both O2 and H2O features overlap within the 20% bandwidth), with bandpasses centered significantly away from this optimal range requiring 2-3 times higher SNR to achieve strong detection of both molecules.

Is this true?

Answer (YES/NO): NO